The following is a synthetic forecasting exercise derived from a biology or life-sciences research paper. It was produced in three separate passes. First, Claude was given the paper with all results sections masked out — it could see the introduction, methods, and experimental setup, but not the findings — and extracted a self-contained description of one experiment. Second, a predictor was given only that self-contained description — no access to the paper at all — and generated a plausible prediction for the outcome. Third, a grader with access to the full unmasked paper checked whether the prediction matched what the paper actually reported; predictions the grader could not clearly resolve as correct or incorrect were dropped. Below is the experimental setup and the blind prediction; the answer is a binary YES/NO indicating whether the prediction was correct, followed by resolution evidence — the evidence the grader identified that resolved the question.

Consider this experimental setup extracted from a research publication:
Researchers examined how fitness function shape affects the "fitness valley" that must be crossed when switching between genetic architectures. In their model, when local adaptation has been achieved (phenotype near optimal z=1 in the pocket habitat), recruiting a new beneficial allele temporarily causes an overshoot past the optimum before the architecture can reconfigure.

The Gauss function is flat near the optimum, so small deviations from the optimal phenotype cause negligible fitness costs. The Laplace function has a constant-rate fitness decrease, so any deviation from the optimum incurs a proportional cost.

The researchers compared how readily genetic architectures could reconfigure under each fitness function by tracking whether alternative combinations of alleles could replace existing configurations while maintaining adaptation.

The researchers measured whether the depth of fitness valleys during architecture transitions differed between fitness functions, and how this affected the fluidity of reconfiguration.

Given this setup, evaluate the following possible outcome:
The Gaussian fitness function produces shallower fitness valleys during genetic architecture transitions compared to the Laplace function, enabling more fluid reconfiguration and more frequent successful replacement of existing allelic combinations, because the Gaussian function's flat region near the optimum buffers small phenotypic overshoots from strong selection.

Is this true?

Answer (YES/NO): YES